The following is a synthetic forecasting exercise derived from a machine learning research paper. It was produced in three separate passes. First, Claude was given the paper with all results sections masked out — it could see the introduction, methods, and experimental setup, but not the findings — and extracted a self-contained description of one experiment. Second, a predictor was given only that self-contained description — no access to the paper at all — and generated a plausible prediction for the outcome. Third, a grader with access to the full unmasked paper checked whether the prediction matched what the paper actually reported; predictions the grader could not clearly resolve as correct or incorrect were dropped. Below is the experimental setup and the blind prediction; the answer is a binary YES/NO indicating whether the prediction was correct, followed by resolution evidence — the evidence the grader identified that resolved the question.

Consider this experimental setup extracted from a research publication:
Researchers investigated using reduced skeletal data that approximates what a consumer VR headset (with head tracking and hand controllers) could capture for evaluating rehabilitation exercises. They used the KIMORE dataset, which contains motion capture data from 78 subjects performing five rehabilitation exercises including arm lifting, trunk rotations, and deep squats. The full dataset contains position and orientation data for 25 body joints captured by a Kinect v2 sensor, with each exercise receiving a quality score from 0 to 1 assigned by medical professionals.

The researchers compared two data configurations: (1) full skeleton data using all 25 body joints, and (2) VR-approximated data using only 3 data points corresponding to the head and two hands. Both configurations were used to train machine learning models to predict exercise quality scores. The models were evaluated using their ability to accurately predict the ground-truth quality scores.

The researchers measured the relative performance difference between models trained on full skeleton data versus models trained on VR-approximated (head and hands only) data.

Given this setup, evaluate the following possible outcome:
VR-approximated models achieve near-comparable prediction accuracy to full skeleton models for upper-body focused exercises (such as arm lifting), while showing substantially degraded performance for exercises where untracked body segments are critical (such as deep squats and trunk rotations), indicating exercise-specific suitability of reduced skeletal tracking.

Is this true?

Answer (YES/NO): NO